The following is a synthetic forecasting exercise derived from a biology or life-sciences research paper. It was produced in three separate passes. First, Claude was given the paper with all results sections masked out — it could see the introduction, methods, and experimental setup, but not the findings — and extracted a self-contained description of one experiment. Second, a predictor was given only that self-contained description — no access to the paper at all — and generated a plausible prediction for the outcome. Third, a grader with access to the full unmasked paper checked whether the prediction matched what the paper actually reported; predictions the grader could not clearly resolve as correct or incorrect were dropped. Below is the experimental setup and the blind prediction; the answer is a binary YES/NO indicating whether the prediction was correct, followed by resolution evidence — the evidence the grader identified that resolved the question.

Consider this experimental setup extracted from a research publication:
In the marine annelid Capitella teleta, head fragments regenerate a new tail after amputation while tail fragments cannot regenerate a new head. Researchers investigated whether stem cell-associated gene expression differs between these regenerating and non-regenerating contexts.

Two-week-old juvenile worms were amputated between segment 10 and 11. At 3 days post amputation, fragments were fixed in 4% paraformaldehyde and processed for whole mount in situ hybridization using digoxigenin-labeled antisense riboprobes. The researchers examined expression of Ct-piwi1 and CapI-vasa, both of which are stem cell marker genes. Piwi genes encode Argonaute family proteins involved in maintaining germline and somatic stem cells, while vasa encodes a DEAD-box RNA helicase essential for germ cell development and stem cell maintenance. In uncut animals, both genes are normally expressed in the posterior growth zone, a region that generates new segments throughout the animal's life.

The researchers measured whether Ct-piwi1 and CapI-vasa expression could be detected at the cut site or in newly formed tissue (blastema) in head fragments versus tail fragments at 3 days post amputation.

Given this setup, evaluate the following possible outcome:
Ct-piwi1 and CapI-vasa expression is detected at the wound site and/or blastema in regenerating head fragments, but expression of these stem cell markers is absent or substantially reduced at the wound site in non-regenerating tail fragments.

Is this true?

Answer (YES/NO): YES